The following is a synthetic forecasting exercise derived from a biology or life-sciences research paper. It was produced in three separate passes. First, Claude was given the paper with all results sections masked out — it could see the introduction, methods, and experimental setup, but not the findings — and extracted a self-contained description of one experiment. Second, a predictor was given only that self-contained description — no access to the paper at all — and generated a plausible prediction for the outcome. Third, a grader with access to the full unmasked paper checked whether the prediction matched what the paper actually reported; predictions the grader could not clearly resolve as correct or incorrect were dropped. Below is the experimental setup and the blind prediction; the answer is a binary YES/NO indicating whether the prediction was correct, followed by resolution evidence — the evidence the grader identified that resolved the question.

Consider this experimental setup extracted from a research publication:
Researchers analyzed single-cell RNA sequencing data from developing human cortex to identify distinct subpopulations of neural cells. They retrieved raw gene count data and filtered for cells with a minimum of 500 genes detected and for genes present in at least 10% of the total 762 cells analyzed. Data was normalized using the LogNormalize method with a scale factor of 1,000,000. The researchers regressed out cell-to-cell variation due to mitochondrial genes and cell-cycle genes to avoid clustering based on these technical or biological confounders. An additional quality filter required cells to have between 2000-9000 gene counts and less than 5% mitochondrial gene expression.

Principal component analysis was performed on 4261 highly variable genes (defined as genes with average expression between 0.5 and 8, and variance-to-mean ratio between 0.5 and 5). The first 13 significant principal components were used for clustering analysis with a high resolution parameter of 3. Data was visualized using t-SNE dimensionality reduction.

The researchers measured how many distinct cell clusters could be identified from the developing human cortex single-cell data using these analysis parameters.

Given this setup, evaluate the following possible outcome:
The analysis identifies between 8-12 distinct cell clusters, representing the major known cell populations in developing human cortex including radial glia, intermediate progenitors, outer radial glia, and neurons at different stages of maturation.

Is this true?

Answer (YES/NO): YES